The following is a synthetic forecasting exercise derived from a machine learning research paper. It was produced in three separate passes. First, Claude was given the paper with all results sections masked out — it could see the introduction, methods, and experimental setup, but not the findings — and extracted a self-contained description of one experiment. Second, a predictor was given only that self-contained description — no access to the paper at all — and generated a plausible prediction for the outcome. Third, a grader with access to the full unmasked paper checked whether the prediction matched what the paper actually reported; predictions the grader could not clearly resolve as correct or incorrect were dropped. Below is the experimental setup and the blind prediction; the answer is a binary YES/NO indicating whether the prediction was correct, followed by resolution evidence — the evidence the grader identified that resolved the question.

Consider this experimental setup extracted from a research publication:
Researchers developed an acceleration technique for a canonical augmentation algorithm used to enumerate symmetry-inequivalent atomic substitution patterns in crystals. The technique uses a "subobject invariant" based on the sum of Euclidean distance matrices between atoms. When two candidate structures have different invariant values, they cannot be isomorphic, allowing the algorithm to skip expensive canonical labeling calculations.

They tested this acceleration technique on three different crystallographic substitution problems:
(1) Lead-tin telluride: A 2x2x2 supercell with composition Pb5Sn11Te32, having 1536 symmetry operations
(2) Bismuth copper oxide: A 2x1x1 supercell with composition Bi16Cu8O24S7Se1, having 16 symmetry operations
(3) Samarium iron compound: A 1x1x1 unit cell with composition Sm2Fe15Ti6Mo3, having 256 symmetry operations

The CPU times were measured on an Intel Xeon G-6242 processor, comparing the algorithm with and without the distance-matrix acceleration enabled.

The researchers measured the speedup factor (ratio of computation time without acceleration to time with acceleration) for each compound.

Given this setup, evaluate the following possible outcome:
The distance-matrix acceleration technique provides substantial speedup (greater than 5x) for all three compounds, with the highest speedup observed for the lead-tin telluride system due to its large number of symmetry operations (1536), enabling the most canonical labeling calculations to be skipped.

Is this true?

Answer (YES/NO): NO